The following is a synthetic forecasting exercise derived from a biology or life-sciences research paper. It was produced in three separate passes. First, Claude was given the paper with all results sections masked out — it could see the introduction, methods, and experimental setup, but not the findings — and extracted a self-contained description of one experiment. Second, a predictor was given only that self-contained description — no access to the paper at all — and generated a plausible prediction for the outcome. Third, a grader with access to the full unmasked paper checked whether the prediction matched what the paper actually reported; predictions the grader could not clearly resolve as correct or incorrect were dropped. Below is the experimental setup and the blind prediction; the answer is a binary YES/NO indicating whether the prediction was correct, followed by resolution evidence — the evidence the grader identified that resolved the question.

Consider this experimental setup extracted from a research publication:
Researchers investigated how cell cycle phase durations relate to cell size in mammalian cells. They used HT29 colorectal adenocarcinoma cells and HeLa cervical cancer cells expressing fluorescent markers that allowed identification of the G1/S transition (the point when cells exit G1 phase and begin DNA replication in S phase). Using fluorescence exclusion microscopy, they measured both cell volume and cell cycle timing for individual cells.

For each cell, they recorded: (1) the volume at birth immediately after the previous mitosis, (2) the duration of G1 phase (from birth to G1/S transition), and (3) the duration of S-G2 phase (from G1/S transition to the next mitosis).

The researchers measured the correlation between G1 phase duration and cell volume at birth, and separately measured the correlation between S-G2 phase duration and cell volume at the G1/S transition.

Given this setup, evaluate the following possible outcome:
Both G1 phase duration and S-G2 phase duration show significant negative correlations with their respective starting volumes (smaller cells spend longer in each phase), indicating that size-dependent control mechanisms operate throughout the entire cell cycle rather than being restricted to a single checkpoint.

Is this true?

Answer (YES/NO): NO